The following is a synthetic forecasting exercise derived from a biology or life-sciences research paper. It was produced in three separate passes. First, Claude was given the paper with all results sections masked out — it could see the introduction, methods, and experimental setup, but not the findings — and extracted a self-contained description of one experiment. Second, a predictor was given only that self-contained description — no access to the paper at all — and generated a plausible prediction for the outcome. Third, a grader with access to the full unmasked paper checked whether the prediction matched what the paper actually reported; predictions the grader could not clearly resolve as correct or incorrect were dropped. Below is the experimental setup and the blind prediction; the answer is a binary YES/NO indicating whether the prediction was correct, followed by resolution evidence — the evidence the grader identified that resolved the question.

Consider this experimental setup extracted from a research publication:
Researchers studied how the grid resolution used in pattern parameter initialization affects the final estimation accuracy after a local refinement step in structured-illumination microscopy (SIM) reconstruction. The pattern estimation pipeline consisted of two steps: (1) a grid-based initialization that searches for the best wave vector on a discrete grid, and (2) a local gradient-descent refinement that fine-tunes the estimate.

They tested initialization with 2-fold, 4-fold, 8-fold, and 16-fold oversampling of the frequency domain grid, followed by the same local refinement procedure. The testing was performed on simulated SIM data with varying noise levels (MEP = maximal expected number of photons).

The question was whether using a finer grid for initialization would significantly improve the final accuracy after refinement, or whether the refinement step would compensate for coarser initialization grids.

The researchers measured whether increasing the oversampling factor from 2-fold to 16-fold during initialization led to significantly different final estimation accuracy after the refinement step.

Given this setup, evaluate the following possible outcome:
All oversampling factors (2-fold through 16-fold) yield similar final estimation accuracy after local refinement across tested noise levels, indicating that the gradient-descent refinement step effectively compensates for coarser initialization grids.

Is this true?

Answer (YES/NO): YES